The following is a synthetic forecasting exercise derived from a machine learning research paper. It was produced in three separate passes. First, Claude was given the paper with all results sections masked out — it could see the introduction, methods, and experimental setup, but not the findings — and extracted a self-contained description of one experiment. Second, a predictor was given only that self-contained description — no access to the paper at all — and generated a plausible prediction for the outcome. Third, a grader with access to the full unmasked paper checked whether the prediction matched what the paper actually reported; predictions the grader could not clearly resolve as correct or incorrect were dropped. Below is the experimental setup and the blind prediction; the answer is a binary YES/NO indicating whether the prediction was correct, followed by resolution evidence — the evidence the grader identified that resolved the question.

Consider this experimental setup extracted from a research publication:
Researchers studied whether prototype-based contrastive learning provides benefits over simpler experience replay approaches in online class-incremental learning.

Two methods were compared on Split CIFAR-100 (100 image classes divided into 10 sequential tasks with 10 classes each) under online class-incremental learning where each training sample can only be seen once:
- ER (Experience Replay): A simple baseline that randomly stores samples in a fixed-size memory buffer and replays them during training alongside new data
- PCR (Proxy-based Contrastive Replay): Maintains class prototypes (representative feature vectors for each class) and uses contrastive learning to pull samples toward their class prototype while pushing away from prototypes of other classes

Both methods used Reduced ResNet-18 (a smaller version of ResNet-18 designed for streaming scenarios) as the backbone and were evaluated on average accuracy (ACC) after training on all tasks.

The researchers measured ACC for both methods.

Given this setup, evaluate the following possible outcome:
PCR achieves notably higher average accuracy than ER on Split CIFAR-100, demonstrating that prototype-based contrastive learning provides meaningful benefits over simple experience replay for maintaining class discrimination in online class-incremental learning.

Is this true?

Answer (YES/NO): YES